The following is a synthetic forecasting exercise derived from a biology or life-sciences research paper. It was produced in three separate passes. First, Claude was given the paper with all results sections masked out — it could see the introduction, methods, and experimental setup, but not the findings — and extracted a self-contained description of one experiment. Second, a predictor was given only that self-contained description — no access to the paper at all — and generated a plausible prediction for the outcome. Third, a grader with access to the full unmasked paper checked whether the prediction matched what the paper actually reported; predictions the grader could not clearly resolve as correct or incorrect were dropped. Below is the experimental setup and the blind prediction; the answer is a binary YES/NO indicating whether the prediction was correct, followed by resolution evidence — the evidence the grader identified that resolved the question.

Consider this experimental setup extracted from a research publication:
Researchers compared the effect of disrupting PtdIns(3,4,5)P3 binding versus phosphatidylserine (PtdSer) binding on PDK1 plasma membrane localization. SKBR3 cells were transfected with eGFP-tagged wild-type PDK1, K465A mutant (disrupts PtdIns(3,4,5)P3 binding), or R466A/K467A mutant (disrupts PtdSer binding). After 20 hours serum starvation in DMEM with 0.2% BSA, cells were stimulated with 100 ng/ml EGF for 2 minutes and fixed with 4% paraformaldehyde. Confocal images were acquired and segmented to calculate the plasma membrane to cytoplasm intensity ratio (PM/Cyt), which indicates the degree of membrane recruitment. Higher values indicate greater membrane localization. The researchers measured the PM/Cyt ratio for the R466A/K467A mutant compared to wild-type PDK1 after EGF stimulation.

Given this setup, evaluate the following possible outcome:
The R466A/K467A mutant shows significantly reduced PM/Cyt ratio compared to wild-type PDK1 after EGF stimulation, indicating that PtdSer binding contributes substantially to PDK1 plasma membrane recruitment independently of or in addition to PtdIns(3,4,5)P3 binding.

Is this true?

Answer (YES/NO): NO